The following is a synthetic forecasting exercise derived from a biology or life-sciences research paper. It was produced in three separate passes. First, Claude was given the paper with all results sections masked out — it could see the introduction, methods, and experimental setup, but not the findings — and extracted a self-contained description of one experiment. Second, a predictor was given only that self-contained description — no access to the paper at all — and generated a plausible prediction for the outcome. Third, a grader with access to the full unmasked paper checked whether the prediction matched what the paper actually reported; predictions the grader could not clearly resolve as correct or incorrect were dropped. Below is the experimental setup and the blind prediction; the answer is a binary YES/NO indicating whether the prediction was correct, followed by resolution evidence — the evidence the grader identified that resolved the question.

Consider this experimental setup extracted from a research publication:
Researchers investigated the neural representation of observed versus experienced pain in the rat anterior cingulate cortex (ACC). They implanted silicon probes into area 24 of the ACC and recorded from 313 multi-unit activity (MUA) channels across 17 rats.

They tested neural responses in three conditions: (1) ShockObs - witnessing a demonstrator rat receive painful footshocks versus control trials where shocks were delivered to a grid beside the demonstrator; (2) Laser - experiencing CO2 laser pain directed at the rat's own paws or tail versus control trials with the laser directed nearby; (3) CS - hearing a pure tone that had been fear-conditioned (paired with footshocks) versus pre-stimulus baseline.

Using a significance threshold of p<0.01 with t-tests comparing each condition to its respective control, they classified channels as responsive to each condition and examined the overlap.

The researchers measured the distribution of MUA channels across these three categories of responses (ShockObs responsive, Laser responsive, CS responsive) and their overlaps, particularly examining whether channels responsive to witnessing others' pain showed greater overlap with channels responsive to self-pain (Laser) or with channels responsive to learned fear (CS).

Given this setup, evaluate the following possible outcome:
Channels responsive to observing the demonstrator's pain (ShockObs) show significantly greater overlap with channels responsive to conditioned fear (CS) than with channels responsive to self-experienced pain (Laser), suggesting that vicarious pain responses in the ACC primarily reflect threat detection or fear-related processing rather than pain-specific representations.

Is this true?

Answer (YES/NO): NO